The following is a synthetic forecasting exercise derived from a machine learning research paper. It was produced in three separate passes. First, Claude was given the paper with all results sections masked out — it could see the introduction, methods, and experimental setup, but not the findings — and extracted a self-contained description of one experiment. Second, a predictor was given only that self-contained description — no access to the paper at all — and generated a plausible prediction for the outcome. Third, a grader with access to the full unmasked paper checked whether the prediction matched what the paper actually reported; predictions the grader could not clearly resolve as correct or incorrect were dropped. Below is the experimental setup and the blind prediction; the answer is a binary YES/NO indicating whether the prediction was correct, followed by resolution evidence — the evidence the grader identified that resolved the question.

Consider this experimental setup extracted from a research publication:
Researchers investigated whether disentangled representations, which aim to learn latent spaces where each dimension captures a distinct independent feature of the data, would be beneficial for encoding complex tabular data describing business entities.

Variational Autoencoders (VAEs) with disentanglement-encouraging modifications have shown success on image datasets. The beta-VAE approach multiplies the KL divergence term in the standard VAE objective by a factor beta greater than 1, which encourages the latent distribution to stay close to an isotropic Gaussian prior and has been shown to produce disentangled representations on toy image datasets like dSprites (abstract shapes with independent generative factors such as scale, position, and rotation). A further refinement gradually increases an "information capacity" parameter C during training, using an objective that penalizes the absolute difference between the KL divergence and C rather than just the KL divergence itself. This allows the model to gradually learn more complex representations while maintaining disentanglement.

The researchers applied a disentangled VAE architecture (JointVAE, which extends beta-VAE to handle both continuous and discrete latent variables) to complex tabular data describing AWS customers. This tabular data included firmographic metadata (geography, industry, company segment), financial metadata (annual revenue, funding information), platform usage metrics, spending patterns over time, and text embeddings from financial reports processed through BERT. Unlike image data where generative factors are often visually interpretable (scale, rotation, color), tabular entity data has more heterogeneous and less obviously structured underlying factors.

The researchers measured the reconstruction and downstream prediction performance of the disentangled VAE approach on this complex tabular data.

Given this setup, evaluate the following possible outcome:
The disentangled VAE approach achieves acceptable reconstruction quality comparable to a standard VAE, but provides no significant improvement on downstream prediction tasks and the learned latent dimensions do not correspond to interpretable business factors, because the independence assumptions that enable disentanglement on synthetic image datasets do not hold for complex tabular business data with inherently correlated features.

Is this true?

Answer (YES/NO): NO